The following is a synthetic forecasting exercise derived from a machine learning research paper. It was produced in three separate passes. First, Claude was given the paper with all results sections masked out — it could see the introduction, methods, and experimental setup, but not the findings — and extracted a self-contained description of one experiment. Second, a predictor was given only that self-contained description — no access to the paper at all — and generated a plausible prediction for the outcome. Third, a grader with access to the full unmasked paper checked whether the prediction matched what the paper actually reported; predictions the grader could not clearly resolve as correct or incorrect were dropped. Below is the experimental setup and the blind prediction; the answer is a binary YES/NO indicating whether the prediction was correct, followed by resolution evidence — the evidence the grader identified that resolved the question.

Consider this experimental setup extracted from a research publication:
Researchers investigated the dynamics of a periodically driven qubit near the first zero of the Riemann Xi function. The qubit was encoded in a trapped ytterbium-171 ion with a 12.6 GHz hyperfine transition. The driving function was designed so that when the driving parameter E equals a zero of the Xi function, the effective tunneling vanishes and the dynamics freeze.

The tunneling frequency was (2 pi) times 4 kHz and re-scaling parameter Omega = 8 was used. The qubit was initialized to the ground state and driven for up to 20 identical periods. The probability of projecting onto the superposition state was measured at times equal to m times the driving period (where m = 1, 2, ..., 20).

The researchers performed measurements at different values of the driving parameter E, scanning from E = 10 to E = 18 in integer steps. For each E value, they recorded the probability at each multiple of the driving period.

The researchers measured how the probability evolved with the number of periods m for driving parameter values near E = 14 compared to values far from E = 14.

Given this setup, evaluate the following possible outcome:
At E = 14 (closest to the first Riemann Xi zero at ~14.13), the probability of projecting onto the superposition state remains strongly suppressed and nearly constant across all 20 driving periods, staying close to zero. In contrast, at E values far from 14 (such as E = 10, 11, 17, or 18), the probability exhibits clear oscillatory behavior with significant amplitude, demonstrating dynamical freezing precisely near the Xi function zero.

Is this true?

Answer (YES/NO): NO